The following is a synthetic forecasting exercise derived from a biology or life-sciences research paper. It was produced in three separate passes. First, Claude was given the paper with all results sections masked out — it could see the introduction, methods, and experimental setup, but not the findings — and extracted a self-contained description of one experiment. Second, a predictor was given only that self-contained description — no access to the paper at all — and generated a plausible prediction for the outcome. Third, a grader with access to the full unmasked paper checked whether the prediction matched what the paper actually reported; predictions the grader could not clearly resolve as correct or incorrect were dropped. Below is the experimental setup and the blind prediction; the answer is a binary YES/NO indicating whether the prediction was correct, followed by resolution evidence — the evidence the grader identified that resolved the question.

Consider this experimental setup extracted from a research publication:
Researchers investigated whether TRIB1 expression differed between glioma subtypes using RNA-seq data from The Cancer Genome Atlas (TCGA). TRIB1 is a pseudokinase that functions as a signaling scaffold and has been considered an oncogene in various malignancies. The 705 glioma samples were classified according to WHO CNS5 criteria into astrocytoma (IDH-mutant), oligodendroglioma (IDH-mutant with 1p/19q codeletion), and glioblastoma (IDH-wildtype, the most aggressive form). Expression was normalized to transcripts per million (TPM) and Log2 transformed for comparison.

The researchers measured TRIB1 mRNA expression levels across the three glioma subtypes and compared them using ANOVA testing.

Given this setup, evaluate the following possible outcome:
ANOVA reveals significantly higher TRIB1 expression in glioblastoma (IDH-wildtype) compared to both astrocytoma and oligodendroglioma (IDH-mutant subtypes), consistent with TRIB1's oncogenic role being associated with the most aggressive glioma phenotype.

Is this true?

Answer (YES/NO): YES